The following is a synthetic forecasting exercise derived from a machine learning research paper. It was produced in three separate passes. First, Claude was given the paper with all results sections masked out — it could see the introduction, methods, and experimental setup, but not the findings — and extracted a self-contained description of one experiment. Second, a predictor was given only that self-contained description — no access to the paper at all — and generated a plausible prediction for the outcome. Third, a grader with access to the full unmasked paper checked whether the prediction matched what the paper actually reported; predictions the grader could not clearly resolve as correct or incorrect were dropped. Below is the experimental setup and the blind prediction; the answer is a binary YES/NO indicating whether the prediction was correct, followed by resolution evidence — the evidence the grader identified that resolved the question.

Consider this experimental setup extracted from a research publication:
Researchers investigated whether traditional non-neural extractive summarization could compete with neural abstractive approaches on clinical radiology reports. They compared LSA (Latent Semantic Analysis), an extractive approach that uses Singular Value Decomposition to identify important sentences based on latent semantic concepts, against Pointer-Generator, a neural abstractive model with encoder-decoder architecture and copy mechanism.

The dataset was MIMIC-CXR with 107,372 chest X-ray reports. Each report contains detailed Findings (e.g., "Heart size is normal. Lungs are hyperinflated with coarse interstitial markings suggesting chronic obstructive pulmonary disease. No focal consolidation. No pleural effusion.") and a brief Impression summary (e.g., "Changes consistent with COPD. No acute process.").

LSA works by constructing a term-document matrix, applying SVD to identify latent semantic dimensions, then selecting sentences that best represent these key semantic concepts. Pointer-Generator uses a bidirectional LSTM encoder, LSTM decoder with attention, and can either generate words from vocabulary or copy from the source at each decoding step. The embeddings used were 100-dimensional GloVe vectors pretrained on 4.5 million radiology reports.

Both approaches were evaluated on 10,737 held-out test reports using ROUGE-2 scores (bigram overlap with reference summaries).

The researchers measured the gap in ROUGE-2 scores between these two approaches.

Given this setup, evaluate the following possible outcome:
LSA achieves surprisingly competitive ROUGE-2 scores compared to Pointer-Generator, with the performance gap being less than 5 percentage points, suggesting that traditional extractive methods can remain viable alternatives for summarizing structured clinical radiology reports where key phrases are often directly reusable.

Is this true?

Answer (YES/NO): NO